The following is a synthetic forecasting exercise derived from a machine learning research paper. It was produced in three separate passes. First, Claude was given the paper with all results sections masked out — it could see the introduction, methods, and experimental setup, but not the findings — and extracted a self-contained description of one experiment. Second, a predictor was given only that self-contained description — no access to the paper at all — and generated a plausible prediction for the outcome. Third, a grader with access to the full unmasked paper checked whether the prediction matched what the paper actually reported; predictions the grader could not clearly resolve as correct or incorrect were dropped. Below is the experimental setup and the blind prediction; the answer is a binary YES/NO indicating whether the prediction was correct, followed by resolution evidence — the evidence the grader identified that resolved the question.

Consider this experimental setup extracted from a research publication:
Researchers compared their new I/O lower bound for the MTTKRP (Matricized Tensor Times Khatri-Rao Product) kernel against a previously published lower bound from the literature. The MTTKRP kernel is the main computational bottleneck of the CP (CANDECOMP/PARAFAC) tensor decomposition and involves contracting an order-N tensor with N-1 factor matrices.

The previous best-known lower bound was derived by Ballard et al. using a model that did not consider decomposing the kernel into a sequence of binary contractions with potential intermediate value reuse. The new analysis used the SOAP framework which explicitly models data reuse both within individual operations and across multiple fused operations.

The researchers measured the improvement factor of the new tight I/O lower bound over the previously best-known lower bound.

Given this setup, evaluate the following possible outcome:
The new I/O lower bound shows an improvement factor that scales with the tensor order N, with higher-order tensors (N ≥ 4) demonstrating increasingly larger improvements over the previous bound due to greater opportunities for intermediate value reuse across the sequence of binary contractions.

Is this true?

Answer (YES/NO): NO